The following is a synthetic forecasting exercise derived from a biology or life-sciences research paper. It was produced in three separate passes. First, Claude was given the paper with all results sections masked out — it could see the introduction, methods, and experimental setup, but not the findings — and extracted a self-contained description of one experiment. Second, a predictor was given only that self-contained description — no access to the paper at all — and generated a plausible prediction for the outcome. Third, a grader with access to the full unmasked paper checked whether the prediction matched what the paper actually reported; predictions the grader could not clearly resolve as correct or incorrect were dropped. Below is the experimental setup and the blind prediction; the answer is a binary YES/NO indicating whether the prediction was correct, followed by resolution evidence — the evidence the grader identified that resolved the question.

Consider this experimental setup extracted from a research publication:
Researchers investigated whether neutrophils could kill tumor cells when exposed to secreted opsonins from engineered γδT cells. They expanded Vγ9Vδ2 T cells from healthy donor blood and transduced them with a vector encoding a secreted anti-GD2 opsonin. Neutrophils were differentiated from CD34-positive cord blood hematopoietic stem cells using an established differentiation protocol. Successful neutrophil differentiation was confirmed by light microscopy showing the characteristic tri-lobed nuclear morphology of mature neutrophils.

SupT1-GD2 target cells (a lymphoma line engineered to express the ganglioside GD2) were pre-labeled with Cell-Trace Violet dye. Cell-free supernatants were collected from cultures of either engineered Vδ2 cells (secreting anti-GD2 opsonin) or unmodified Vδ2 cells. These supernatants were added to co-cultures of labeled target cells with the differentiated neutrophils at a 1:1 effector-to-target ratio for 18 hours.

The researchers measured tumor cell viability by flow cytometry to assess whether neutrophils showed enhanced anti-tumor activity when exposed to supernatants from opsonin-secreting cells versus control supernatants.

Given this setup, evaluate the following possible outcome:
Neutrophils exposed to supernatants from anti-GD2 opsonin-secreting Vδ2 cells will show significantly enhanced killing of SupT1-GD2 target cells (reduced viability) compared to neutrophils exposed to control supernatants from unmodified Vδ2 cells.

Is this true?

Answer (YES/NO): YES